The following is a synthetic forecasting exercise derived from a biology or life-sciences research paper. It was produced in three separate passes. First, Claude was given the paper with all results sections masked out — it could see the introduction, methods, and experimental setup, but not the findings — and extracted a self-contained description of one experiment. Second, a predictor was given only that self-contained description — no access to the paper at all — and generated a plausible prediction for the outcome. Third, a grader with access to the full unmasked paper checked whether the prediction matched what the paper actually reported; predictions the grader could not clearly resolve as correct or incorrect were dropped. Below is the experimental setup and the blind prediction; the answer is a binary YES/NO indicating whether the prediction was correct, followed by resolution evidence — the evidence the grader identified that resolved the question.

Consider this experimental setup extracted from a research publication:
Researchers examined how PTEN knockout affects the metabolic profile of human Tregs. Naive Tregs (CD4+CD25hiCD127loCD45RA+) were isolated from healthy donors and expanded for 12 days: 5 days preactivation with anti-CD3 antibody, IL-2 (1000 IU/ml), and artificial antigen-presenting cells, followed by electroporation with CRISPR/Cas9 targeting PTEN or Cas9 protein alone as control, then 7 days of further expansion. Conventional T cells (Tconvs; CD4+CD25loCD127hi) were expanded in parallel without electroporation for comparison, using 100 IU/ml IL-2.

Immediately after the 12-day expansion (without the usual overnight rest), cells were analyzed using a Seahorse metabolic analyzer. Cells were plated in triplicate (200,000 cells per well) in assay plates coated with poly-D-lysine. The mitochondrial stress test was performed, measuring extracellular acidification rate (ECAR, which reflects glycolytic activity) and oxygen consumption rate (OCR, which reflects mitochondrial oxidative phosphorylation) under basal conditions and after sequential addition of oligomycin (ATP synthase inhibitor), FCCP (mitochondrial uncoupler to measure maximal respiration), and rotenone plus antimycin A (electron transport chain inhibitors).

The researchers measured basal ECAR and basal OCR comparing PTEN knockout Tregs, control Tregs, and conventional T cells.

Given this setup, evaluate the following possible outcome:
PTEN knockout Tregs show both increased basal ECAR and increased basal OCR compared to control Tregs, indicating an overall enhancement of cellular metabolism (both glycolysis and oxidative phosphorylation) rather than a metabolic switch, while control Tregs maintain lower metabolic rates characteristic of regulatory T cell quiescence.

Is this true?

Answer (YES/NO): NO